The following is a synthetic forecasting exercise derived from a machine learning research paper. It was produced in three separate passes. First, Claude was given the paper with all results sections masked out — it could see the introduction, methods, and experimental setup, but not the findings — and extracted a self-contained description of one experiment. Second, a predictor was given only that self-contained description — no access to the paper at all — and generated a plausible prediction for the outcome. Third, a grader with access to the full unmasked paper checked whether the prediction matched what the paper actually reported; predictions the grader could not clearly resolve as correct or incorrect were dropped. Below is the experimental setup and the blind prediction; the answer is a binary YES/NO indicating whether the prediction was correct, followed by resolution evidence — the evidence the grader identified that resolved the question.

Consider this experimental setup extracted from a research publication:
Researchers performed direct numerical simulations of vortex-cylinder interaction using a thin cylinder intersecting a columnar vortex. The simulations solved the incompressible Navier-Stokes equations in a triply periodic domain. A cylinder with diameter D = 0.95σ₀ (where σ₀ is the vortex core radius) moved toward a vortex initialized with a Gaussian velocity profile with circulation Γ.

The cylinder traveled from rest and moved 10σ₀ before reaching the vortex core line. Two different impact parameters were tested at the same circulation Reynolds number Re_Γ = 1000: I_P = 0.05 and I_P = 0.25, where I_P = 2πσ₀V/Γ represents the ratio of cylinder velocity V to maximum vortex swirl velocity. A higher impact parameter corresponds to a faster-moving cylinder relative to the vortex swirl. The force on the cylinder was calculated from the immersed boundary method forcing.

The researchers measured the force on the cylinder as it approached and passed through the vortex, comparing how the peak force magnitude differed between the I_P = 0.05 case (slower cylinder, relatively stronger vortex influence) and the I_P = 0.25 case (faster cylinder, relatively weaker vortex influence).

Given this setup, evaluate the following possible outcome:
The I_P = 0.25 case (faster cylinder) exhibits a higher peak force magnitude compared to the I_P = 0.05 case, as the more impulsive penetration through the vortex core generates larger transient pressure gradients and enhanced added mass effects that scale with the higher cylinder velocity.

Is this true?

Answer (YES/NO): NO